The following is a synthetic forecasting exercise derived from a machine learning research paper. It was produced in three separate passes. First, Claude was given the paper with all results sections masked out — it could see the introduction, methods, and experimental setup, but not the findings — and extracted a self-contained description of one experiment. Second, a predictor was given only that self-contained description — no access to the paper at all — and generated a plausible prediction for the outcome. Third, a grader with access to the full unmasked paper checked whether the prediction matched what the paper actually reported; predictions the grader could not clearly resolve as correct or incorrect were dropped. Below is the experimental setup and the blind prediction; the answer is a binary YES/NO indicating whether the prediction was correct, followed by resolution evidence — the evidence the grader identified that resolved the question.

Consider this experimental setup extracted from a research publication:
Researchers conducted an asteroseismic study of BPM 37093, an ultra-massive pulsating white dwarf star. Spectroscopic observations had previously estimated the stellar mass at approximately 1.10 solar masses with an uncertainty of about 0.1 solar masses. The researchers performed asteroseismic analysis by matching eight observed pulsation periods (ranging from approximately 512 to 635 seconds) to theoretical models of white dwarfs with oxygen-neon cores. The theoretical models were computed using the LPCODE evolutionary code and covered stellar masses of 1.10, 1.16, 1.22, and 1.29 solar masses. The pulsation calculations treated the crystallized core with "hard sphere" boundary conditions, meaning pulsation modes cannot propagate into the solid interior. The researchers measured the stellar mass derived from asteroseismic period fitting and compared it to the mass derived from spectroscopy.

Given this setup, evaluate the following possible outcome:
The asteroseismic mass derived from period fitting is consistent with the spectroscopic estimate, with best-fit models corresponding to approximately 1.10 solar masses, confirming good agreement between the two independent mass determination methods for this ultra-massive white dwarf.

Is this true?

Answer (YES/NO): NO